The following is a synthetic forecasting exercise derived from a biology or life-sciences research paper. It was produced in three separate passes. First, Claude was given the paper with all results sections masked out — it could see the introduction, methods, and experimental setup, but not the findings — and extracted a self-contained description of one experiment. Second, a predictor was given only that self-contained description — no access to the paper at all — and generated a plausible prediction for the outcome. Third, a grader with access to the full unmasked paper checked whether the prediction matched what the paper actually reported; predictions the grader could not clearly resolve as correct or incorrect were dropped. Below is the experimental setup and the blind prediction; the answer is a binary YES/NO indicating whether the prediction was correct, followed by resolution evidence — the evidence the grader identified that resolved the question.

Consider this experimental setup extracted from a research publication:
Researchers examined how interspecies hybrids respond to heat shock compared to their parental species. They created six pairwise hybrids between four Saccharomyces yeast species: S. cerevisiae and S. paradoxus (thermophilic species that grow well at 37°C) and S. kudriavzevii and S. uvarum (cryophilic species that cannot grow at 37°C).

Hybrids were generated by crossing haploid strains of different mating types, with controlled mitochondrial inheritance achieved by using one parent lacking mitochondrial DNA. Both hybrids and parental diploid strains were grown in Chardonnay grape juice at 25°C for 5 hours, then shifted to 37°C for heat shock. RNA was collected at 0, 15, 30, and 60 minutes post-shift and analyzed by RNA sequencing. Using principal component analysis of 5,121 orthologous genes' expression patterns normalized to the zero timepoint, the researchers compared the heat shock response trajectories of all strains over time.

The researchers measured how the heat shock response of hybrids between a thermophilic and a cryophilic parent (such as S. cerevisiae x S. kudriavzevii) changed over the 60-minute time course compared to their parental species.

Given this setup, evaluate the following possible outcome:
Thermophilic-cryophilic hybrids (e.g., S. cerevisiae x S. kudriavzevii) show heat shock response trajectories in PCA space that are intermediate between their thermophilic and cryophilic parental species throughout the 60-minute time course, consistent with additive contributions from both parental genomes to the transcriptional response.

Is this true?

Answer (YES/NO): NO